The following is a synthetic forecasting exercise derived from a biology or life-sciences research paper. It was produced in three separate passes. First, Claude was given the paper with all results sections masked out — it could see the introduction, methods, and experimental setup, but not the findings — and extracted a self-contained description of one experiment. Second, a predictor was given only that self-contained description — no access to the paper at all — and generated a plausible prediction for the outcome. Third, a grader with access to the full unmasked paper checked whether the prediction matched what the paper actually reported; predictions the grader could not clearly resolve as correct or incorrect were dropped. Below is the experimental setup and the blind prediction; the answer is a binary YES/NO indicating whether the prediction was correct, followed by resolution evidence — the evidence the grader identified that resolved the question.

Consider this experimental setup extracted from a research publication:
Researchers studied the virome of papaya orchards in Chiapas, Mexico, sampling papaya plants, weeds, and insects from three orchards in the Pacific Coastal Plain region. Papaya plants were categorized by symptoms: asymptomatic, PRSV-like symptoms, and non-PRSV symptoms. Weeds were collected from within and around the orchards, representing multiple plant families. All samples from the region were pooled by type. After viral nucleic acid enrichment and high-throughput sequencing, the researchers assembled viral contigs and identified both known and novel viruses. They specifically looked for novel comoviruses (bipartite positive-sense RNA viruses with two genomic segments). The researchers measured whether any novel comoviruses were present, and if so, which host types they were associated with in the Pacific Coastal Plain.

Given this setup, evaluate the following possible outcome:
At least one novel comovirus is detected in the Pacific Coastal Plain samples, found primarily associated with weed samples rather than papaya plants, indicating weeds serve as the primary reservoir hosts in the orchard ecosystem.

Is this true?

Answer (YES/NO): NO